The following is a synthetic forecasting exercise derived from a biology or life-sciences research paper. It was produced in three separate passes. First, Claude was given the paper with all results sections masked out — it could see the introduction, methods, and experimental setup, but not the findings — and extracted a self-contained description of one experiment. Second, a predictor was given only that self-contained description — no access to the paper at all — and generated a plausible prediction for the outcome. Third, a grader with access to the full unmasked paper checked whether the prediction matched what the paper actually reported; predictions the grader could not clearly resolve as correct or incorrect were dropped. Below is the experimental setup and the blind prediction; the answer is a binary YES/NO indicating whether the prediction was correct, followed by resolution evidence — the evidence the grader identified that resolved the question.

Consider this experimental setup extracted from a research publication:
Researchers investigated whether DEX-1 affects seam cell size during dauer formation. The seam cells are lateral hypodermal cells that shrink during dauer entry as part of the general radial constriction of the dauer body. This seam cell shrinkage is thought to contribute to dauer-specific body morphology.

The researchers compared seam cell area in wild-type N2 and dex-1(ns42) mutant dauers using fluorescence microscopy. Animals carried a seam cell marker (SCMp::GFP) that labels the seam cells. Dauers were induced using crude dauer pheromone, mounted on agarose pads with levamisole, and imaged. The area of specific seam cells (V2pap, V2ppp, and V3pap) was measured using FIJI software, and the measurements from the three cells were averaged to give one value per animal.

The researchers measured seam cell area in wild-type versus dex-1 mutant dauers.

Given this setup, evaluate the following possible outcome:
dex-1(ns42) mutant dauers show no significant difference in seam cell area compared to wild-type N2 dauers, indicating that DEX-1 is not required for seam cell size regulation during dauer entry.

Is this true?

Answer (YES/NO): NO